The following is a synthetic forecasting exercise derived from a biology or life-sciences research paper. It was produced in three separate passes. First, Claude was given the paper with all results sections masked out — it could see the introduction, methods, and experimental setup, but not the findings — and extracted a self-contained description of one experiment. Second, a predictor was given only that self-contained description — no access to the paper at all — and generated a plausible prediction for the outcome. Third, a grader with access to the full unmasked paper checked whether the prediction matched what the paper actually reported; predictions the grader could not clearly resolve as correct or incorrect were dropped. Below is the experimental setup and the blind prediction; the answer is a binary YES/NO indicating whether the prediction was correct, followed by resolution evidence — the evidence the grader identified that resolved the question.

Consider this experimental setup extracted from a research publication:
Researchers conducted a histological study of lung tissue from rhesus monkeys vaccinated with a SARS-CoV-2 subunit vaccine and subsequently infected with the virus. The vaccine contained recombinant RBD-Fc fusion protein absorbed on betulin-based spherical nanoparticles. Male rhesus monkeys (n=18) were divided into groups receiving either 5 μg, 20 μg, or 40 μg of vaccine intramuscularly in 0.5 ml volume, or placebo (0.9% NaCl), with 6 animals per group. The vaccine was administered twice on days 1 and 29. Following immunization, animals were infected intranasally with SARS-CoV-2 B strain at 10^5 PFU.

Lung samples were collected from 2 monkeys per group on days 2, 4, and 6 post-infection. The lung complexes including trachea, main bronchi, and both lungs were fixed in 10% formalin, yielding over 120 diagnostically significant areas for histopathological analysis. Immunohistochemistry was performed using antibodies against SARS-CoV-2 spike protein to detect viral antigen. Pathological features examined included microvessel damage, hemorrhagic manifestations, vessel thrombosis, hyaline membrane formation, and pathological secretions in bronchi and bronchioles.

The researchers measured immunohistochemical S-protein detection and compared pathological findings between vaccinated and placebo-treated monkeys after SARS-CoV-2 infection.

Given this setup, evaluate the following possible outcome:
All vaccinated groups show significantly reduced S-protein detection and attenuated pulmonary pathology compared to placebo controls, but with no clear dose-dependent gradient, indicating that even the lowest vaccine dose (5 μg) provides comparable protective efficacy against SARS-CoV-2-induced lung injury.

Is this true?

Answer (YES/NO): NO